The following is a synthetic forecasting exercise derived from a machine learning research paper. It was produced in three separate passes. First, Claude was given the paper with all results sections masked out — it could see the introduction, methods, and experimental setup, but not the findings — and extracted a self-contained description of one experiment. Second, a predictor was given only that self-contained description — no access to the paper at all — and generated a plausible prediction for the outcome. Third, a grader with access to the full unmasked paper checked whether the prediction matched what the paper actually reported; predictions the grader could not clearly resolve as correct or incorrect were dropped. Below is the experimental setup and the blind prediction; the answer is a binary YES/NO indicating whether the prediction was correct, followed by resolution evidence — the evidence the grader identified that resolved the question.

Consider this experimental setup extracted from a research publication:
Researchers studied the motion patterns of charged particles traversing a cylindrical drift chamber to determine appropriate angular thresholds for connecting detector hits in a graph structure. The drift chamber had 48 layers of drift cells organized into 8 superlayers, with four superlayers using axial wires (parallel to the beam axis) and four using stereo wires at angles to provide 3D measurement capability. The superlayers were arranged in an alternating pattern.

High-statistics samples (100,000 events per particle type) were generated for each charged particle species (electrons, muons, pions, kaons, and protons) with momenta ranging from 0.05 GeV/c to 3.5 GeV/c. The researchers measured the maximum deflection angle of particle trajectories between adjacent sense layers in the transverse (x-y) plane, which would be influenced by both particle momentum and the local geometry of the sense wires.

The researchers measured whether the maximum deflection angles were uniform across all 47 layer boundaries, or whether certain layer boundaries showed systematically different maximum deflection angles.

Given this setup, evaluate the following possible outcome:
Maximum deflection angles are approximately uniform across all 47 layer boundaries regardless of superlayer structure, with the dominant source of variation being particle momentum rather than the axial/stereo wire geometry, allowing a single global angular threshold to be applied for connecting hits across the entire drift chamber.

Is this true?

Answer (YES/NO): NO